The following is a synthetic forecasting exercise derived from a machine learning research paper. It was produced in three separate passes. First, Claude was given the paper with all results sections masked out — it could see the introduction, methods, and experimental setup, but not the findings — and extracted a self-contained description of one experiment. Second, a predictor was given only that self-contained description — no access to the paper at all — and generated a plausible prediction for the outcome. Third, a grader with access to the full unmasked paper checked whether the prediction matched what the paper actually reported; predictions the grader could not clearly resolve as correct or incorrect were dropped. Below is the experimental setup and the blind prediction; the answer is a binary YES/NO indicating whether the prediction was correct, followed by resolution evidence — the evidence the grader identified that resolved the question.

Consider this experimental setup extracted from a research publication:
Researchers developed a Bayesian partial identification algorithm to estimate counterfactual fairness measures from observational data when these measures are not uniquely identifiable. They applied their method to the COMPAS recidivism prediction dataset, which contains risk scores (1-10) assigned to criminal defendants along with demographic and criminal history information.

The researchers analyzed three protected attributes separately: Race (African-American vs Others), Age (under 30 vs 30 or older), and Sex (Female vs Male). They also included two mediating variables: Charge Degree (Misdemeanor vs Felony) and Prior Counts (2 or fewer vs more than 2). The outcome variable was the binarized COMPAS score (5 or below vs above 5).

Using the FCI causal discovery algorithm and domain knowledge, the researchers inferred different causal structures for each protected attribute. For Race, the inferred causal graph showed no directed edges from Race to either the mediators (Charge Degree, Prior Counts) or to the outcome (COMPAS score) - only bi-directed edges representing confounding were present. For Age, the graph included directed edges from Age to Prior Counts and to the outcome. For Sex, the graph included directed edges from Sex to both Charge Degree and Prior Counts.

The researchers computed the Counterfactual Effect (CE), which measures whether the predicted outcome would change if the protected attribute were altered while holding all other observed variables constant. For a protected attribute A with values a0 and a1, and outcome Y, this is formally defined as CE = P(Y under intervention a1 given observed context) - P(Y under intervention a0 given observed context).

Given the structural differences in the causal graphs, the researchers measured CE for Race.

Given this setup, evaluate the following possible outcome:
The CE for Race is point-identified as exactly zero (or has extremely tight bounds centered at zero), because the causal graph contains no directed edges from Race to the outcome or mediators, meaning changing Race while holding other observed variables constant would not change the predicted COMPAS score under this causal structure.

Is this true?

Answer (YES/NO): YES